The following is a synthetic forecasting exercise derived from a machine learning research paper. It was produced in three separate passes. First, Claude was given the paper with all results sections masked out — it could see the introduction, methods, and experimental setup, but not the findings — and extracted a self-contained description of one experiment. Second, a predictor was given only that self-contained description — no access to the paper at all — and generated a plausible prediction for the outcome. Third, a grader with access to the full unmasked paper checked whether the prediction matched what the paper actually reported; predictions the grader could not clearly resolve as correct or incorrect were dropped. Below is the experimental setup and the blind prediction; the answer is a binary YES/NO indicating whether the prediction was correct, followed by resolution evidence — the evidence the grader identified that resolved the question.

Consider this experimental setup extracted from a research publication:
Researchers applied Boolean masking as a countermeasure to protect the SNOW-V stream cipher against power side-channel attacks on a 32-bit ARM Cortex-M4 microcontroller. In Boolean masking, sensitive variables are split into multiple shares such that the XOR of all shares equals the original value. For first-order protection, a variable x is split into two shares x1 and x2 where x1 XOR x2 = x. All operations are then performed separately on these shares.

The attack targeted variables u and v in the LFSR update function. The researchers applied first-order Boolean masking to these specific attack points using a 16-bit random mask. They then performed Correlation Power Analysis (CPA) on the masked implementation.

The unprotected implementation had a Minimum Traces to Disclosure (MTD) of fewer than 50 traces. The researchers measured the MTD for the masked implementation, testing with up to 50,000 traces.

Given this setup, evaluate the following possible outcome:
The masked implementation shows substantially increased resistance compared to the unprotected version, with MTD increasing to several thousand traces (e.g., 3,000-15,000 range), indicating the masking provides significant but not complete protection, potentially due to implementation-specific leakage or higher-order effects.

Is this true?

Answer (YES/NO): NO